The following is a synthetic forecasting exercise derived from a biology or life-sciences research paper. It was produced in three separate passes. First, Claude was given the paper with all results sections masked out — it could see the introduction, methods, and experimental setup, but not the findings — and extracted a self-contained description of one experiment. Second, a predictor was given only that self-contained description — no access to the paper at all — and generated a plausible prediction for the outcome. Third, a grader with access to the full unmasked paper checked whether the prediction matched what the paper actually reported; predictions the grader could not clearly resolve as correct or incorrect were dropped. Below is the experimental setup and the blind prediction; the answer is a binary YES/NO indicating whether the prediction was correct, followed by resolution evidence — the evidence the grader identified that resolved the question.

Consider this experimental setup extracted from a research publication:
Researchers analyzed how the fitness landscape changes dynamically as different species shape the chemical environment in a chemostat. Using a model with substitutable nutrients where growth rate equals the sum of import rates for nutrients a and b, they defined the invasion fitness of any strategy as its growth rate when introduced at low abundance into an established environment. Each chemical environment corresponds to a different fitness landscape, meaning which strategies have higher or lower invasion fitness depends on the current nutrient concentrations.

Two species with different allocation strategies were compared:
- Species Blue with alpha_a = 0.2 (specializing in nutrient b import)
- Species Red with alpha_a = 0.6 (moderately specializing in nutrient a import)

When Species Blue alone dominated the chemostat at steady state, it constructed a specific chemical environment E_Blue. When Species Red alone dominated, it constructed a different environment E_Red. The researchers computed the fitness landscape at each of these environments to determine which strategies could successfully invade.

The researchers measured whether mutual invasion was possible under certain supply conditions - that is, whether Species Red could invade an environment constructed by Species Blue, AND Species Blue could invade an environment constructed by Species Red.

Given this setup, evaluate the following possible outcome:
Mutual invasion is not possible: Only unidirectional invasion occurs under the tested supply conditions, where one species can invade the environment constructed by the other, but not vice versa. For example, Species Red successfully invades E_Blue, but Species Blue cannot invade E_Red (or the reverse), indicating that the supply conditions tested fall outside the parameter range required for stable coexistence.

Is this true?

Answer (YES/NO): NO